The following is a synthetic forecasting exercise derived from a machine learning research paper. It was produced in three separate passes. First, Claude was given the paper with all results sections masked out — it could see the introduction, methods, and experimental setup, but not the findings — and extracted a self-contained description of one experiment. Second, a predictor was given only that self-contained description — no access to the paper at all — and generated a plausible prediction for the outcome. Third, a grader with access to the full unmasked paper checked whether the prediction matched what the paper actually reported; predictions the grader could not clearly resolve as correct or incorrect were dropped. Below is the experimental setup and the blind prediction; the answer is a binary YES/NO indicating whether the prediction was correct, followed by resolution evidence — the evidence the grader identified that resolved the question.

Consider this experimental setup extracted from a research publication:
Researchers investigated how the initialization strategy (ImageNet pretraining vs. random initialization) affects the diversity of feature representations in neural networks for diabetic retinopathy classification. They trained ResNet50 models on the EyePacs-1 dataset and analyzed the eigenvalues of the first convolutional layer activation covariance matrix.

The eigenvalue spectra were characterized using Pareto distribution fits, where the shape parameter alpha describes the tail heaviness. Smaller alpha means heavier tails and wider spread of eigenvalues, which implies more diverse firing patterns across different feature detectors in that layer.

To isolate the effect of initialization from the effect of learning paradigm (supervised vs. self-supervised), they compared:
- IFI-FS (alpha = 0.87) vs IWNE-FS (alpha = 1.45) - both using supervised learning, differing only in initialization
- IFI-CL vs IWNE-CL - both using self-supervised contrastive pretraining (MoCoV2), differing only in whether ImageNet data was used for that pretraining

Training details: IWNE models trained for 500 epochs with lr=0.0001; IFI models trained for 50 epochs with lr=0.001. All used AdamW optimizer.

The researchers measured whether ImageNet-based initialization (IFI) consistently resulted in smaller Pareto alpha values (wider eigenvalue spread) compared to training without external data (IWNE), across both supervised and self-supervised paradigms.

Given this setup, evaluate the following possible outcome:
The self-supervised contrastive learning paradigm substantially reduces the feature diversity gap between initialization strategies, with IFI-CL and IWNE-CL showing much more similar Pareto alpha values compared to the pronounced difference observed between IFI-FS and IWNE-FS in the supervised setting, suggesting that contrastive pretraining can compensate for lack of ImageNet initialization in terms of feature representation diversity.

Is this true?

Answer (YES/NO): NO